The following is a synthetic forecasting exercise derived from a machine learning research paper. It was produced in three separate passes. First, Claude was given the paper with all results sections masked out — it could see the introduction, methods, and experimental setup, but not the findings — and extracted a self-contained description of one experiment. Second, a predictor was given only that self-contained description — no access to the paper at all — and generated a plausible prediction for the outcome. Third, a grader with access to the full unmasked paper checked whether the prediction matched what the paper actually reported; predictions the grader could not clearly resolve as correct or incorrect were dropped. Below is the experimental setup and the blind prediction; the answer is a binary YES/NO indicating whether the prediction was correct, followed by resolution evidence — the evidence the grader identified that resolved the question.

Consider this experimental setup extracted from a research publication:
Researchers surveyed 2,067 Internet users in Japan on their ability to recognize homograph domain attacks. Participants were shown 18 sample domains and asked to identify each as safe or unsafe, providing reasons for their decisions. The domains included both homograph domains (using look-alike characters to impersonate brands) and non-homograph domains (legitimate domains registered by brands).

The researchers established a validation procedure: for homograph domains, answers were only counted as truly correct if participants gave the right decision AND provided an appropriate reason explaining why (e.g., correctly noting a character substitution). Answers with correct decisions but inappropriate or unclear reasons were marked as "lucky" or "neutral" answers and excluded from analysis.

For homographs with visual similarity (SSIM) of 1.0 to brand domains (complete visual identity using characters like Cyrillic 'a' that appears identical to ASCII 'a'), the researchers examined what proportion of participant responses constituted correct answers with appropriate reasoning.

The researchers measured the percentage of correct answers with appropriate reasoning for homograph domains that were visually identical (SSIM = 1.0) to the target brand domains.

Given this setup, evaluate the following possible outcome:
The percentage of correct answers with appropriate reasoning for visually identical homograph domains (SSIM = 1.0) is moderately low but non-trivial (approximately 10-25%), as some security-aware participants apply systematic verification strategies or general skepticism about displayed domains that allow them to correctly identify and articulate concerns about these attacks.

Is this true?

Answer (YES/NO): NO